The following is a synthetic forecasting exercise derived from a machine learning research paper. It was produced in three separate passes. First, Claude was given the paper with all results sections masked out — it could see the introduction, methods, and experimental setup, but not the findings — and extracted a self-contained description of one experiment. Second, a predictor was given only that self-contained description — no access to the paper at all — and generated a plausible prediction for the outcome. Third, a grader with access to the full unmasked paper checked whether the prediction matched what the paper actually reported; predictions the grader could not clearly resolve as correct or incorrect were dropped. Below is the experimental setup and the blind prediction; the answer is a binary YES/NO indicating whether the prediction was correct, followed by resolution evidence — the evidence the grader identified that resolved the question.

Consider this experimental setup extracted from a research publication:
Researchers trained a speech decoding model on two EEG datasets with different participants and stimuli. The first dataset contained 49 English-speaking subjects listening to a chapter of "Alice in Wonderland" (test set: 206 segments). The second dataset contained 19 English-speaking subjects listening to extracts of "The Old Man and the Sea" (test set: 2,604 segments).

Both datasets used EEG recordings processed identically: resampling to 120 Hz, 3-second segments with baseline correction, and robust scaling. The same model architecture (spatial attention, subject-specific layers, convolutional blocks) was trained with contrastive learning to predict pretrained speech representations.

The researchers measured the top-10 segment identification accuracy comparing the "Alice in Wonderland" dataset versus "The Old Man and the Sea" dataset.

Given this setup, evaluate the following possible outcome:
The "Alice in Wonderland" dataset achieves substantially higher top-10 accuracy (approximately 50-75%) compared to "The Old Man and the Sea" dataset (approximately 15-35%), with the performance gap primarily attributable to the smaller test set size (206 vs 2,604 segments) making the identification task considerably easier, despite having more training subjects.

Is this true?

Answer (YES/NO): NO